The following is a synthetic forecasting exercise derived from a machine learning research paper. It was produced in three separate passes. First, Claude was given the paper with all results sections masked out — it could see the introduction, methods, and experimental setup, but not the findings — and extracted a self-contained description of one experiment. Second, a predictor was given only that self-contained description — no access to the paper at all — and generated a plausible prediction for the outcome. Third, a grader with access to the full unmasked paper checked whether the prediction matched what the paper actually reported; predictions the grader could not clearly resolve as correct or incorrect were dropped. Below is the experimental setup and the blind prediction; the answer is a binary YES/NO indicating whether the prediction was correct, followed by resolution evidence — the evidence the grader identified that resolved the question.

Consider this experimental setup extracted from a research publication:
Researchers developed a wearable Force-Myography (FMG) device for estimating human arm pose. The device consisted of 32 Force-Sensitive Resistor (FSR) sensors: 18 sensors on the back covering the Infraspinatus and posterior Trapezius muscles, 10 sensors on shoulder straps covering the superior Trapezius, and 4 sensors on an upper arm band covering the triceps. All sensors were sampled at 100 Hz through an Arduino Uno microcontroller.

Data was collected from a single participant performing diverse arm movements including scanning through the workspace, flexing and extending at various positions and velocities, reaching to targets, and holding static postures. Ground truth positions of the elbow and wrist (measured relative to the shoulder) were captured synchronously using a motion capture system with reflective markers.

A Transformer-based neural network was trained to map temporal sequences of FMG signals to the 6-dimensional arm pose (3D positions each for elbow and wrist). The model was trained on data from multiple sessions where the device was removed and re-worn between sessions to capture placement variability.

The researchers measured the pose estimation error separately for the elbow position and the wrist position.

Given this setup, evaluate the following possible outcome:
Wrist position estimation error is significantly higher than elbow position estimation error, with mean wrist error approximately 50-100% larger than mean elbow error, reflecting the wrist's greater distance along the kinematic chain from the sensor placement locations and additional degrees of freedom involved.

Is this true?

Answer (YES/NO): YES